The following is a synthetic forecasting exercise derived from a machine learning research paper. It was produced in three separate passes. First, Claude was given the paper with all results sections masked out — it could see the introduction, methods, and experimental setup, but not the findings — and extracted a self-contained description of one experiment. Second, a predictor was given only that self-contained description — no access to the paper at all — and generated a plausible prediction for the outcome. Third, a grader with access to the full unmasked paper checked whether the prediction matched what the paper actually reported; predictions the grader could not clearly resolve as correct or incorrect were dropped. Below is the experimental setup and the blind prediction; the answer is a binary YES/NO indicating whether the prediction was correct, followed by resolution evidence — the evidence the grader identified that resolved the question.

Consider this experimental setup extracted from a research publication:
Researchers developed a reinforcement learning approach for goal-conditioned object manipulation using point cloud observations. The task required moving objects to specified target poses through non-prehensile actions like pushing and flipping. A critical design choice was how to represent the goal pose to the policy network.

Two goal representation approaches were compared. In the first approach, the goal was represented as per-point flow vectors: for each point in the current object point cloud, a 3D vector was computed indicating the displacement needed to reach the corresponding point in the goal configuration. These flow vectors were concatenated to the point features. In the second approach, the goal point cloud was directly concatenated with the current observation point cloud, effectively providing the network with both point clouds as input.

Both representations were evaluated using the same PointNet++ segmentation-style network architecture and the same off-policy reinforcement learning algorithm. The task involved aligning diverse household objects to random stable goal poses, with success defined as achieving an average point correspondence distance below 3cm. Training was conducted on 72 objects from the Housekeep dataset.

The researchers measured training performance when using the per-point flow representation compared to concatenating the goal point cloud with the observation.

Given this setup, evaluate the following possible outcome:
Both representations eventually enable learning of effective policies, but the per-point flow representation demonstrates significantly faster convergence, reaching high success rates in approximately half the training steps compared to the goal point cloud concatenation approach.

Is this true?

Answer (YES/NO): NO